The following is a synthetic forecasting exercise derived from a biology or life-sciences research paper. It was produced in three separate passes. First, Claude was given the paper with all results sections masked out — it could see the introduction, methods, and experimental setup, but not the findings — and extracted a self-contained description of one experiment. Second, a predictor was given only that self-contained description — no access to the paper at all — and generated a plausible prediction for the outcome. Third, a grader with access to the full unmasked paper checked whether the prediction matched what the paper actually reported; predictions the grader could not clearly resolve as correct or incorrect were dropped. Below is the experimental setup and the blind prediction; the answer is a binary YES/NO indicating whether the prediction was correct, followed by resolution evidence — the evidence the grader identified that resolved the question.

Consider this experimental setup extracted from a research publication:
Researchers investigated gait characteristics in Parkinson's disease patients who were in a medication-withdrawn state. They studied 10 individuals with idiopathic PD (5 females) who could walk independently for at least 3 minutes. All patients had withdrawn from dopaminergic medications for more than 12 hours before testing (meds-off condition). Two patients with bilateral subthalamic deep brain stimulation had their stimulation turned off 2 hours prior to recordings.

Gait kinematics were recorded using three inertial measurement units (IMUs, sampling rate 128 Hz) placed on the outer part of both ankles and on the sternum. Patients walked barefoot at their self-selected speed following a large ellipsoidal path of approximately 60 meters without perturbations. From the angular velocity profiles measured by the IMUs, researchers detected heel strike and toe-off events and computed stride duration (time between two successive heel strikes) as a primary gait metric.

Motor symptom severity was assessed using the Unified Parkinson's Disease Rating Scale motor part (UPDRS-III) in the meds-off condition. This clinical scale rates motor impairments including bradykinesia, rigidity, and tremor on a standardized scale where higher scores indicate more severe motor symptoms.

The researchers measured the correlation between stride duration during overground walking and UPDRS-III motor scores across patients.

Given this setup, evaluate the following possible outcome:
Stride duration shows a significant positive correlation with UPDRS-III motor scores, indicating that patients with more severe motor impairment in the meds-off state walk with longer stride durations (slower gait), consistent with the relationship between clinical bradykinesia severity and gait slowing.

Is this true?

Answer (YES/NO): YES